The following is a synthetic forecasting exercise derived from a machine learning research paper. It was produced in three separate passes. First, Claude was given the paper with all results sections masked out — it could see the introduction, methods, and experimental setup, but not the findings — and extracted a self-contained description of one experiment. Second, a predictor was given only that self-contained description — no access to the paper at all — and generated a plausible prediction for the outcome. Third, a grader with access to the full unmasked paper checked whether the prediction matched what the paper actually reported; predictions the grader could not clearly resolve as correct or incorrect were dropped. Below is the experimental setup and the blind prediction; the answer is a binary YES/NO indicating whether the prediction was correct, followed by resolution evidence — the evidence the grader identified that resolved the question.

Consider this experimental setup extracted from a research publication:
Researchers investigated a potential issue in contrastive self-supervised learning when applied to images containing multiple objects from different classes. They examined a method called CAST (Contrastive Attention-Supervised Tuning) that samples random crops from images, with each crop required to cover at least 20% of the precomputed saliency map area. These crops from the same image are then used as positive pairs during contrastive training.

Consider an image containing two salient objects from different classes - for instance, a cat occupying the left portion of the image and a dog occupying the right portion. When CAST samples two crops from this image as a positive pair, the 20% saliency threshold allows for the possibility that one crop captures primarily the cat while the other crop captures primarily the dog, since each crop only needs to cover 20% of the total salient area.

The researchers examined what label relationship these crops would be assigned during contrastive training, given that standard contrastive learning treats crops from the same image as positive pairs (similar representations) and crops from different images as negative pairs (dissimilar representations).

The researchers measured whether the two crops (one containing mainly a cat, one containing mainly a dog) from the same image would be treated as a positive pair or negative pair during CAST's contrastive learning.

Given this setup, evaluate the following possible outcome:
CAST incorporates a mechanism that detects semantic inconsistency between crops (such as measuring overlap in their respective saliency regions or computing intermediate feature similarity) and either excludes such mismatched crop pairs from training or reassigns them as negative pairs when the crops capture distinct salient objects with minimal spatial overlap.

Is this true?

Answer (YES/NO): NO